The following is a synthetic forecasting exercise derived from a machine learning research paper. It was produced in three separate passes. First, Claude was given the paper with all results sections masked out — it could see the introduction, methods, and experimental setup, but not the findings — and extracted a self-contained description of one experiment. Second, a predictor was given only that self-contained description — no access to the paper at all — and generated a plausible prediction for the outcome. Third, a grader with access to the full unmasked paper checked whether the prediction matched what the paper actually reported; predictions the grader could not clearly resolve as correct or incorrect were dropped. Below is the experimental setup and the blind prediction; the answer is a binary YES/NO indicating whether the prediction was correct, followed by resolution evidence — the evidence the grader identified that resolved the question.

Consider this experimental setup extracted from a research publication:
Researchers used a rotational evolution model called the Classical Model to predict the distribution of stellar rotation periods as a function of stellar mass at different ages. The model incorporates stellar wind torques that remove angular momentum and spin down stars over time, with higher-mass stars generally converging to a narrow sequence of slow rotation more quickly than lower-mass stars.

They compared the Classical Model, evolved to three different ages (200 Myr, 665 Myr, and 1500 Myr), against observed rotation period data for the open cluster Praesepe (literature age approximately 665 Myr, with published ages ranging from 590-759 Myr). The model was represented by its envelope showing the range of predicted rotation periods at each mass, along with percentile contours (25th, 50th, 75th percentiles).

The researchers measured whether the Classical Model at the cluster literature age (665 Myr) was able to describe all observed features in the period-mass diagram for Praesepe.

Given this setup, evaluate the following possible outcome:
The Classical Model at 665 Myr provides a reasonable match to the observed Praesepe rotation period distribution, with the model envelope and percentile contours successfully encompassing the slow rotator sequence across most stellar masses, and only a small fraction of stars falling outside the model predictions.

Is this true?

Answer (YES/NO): NO